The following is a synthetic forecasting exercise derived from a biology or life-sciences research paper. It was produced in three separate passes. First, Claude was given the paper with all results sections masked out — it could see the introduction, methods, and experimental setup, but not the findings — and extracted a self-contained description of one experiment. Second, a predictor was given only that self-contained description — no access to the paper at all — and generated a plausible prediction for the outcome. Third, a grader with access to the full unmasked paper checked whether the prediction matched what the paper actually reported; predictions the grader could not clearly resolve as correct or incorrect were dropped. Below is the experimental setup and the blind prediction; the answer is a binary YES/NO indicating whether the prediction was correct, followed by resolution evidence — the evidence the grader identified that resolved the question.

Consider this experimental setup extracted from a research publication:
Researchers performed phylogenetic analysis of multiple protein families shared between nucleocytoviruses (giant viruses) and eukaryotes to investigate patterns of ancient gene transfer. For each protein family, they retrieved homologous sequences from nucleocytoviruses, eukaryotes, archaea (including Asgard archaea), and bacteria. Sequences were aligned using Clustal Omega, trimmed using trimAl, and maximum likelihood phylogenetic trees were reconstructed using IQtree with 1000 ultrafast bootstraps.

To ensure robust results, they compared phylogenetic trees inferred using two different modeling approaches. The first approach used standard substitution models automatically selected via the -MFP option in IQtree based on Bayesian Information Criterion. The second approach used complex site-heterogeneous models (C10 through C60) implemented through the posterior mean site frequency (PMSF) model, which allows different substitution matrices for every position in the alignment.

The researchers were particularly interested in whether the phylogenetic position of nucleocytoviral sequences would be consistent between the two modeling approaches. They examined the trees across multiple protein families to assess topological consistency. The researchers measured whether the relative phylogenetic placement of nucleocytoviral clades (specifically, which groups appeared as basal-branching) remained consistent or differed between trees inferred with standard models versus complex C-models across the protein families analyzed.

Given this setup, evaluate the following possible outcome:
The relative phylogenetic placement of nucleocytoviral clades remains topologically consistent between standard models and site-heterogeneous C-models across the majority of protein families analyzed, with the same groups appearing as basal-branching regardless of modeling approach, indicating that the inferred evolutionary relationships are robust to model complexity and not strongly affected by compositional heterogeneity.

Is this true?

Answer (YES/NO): YES